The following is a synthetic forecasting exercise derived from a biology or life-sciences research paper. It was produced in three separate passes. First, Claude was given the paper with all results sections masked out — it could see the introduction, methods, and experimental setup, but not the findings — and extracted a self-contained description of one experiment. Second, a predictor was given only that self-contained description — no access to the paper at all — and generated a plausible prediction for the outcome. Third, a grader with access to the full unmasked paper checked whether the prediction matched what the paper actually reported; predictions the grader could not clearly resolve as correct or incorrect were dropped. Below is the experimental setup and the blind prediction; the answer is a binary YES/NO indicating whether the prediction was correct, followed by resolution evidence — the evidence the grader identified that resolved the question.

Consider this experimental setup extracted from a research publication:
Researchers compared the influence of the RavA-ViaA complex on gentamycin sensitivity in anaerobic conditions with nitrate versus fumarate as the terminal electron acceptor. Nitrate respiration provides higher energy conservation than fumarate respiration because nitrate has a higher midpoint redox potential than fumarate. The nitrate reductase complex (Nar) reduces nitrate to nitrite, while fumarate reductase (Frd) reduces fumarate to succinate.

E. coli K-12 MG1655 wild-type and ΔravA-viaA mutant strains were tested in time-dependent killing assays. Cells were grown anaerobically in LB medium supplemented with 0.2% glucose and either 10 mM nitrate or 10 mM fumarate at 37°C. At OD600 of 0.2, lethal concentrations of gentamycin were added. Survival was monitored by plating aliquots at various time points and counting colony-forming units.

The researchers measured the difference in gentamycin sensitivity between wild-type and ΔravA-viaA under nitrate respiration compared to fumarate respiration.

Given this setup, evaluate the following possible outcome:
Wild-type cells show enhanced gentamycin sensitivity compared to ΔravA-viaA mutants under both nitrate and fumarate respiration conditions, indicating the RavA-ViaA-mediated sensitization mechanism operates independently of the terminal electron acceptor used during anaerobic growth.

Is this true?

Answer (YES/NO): NO